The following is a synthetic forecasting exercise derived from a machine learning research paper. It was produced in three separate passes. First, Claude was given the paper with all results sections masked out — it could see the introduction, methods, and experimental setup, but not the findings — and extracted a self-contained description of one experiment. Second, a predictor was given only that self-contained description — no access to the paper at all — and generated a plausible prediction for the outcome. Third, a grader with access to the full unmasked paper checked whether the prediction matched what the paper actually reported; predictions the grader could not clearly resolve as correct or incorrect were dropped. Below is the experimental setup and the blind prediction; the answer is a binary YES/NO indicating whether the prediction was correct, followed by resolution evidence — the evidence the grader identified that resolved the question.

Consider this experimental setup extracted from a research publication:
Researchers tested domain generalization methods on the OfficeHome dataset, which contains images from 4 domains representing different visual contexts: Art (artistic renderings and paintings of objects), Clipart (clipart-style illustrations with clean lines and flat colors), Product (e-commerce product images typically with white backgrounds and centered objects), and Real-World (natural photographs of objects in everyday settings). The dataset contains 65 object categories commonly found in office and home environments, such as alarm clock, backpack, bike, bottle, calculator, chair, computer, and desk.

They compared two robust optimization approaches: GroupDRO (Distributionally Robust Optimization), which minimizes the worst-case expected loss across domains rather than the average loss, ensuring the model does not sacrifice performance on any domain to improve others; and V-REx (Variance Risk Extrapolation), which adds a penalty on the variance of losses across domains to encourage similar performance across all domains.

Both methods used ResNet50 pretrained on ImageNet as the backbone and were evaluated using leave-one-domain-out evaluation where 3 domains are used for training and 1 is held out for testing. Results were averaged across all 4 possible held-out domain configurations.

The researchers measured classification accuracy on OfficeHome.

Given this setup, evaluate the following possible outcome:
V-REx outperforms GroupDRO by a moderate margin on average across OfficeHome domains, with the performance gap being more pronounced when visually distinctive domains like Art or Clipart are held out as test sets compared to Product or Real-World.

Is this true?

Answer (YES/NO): NO